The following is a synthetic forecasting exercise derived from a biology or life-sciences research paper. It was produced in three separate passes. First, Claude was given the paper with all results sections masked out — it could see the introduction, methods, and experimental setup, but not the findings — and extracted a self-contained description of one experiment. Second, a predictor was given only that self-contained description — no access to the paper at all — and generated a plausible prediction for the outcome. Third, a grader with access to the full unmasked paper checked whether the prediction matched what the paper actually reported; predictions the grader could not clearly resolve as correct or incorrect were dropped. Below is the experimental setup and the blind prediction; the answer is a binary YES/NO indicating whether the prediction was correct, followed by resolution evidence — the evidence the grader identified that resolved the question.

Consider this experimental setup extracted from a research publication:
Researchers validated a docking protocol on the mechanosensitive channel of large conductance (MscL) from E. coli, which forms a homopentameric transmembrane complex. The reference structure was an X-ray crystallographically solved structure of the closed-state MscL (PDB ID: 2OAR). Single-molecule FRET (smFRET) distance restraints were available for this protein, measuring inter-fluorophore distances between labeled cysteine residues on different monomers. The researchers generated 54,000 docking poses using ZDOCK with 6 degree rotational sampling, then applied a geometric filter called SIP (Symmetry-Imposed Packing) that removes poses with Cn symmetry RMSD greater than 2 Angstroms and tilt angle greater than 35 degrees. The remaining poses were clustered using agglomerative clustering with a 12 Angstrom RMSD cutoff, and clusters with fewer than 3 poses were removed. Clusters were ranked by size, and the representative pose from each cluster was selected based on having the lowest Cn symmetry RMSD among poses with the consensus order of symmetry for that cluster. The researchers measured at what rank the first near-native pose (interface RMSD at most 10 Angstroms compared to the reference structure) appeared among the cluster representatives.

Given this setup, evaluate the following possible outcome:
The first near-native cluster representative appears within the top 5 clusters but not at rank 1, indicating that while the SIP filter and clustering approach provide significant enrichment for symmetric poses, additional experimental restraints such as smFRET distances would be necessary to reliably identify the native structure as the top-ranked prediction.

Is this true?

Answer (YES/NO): NO